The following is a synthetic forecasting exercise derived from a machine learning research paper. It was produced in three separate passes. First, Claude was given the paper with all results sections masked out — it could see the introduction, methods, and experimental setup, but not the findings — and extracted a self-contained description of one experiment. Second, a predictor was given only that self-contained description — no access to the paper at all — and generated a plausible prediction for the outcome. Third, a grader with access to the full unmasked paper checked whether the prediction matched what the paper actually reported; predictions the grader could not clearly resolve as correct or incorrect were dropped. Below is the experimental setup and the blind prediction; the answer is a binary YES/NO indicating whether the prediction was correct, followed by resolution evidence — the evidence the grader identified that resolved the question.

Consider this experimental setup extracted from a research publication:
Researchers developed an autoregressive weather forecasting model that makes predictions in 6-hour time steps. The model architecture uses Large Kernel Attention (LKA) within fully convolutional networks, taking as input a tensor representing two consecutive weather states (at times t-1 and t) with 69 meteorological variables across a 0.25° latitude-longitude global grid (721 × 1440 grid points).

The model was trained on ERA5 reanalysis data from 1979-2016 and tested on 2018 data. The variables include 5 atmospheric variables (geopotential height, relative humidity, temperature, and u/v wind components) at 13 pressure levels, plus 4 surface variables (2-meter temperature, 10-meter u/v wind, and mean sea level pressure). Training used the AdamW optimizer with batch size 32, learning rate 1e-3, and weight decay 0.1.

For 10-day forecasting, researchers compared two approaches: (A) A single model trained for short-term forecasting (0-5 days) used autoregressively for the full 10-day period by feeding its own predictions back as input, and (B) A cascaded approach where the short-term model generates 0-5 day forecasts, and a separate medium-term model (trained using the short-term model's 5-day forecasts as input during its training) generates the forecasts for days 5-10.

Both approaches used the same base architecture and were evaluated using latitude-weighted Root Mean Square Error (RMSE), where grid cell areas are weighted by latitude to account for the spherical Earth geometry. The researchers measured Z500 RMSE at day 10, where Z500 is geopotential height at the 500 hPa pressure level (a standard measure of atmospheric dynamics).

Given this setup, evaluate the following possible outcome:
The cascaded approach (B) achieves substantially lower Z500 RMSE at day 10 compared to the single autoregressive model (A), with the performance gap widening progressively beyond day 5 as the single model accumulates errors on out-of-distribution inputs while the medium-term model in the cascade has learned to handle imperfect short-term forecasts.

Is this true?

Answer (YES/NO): YES